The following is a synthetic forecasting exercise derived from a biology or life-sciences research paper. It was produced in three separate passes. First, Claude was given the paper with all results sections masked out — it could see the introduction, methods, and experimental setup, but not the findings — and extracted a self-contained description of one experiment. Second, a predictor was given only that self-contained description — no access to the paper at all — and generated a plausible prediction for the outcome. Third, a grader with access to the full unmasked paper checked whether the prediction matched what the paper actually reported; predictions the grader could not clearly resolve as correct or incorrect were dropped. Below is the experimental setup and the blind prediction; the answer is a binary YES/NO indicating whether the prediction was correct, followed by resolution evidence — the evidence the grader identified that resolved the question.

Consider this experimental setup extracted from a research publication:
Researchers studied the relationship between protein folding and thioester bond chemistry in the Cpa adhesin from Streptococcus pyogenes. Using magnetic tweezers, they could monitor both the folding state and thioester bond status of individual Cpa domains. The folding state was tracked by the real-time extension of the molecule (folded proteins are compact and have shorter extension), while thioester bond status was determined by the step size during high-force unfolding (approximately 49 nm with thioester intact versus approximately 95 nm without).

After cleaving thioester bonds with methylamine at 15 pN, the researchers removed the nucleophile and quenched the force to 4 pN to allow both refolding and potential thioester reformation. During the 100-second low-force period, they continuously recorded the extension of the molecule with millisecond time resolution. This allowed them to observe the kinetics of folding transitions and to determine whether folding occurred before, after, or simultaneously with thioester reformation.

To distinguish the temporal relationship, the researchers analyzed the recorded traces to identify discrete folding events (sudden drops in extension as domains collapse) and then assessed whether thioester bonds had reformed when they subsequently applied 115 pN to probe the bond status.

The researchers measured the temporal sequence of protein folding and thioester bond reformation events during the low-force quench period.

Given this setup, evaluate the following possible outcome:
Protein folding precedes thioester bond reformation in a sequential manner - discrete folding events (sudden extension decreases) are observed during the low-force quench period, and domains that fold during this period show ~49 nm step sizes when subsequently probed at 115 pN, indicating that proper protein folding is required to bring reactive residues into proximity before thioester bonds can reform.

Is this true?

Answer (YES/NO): YES